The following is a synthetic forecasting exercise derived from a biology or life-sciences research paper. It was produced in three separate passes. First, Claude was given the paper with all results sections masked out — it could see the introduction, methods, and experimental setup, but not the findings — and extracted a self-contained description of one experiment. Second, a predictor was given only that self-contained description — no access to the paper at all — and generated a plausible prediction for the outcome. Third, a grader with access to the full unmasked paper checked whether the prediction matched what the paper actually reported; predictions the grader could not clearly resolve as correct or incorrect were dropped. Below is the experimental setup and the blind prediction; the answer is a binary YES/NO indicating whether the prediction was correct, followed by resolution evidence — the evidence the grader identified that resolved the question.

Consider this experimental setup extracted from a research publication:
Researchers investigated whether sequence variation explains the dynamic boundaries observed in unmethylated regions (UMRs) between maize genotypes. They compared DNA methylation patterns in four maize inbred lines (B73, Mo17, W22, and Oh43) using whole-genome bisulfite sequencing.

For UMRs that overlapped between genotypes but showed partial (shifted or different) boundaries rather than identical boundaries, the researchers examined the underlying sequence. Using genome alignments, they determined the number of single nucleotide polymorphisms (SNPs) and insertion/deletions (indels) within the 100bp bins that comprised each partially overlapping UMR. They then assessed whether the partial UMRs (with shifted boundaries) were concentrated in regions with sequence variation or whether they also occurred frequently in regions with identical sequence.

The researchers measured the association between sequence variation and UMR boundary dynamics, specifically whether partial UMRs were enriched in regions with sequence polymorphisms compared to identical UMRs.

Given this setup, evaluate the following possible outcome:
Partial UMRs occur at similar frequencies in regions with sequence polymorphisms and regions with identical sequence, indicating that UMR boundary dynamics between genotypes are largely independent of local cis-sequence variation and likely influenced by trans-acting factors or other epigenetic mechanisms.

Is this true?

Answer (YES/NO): NO